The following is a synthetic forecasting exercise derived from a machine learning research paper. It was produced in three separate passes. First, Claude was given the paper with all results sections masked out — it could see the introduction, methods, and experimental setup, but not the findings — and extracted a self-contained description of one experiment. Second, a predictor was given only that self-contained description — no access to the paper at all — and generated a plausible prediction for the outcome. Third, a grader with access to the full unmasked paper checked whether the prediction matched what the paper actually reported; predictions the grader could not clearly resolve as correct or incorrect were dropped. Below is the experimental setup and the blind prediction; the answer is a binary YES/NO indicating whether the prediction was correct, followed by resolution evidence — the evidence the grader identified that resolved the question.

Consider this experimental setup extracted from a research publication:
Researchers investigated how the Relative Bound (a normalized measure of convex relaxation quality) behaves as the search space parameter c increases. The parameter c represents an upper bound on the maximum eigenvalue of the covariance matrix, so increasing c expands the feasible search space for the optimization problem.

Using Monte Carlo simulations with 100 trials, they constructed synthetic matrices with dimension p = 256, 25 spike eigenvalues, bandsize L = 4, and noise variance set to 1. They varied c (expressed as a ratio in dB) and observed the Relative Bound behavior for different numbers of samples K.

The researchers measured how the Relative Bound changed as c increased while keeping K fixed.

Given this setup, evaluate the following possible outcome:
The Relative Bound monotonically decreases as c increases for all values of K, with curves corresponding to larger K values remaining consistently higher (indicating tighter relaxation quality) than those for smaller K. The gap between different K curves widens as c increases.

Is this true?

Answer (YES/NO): NO